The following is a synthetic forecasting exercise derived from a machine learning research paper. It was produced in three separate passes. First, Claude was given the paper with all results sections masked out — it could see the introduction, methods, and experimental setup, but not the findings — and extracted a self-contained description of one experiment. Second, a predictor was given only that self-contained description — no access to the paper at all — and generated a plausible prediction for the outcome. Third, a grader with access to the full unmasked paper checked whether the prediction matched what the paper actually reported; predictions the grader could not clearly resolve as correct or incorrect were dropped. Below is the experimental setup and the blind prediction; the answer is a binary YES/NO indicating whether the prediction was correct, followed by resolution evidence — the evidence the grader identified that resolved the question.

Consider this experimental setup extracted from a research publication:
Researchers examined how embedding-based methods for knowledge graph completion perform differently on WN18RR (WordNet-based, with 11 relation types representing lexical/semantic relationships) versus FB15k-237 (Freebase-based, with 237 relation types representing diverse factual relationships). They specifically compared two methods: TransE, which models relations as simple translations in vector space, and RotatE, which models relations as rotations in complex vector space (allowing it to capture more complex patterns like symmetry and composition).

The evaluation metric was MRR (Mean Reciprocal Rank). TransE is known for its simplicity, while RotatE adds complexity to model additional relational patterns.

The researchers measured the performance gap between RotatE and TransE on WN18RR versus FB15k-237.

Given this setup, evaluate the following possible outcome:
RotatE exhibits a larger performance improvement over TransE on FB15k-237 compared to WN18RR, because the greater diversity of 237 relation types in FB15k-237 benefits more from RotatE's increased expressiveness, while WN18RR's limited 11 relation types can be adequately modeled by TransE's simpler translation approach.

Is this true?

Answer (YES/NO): NO